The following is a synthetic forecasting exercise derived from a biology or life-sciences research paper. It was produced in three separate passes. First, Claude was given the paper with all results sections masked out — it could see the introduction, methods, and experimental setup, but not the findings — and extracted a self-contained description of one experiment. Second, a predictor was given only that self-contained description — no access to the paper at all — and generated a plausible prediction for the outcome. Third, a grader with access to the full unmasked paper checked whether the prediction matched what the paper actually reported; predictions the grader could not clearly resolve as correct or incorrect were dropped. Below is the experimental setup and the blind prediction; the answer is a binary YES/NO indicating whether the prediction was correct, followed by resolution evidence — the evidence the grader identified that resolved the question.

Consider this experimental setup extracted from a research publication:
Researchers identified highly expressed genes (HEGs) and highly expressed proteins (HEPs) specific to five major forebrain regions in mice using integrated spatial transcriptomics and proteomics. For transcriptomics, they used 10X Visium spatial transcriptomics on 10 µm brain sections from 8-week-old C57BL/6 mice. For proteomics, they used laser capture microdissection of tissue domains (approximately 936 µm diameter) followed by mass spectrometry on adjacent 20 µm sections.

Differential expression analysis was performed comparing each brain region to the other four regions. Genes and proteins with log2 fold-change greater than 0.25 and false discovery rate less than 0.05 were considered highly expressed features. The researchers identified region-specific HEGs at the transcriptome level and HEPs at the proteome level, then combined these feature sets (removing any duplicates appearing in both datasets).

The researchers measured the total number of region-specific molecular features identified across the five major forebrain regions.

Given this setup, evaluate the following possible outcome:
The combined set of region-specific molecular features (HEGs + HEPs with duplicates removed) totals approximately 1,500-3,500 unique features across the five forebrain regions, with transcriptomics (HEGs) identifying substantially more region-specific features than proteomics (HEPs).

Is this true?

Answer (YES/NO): NO